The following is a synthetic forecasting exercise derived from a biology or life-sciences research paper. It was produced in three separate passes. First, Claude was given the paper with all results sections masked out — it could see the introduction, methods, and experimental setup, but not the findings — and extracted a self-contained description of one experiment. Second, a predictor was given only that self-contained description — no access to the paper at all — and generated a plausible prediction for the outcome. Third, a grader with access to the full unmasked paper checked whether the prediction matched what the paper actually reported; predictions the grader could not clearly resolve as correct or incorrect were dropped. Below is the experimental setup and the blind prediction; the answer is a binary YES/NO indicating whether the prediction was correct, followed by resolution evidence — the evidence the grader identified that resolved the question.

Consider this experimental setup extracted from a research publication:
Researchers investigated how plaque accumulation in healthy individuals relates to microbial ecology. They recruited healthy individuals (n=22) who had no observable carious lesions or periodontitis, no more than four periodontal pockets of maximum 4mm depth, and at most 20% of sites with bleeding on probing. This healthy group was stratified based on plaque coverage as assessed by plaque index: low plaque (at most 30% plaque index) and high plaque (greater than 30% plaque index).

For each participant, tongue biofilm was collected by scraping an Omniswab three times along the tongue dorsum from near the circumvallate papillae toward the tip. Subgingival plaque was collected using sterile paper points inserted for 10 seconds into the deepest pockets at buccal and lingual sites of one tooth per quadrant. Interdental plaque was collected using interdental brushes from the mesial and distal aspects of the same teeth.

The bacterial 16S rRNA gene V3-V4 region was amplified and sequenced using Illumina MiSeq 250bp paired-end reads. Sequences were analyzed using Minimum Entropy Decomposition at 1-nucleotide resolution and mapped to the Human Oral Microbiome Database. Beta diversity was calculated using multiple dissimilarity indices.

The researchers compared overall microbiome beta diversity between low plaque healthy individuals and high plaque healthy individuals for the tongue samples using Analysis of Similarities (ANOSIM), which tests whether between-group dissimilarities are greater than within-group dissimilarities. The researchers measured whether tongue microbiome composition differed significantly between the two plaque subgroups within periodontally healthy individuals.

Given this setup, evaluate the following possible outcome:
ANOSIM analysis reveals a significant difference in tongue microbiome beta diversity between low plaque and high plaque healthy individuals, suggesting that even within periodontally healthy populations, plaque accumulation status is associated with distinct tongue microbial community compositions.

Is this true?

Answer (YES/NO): YES